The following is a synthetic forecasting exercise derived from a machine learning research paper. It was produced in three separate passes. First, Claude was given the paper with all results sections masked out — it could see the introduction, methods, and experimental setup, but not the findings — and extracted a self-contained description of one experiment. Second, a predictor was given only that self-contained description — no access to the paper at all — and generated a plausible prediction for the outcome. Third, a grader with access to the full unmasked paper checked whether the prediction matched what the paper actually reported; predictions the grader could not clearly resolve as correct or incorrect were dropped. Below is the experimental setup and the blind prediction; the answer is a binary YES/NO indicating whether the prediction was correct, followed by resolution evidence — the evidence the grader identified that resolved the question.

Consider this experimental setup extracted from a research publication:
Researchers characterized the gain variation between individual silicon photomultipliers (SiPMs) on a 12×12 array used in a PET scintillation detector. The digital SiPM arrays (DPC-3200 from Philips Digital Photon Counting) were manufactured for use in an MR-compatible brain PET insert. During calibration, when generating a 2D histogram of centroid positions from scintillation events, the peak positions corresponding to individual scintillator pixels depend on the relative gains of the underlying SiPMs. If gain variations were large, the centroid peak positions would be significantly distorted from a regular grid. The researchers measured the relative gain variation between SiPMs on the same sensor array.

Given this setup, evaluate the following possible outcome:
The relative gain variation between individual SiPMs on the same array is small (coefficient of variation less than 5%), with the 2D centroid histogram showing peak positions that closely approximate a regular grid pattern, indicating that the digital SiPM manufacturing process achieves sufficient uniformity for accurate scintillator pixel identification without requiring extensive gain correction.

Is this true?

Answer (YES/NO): NO